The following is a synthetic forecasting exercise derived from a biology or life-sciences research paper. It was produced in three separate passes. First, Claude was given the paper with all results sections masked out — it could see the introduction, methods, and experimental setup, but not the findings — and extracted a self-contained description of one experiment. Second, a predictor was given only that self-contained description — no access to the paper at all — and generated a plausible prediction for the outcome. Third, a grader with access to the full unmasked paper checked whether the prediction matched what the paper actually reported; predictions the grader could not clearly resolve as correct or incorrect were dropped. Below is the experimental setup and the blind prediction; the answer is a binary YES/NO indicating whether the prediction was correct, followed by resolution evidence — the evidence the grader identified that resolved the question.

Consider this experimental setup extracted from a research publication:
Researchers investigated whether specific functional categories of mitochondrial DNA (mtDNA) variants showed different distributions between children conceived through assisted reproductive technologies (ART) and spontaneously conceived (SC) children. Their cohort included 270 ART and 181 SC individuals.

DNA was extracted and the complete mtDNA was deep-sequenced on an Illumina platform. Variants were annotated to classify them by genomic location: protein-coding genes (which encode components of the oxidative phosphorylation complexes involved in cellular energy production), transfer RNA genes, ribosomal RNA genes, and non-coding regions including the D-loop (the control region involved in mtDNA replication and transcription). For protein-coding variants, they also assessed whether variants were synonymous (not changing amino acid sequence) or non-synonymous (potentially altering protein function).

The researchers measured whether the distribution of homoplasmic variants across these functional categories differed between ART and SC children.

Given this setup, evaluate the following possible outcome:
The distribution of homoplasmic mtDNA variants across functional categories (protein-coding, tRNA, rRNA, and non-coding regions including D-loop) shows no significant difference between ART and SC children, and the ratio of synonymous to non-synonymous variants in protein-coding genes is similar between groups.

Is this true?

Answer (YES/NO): YES